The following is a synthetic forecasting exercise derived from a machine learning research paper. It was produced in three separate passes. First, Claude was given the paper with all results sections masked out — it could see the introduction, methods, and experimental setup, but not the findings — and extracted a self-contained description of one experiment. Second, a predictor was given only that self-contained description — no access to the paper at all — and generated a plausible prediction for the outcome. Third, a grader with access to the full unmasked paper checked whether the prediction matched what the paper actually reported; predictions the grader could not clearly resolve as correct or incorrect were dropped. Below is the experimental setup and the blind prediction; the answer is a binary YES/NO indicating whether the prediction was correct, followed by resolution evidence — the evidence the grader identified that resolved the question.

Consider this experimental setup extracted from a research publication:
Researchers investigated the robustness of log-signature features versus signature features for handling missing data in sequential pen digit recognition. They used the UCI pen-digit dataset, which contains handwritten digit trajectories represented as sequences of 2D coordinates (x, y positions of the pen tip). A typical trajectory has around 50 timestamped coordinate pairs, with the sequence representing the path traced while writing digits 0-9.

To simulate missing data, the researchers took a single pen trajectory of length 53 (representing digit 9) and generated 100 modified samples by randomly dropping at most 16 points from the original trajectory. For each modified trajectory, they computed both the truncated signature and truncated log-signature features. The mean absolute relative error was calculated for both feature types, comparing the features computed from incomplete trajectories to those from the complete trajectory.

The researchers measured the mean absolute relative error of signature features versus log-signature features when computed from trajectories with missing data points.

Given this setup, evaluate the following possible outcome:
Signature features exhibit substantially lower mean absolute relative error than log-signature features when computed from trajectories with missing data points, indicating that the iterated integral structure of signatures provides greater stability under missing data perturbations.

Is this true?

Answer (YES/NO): NO